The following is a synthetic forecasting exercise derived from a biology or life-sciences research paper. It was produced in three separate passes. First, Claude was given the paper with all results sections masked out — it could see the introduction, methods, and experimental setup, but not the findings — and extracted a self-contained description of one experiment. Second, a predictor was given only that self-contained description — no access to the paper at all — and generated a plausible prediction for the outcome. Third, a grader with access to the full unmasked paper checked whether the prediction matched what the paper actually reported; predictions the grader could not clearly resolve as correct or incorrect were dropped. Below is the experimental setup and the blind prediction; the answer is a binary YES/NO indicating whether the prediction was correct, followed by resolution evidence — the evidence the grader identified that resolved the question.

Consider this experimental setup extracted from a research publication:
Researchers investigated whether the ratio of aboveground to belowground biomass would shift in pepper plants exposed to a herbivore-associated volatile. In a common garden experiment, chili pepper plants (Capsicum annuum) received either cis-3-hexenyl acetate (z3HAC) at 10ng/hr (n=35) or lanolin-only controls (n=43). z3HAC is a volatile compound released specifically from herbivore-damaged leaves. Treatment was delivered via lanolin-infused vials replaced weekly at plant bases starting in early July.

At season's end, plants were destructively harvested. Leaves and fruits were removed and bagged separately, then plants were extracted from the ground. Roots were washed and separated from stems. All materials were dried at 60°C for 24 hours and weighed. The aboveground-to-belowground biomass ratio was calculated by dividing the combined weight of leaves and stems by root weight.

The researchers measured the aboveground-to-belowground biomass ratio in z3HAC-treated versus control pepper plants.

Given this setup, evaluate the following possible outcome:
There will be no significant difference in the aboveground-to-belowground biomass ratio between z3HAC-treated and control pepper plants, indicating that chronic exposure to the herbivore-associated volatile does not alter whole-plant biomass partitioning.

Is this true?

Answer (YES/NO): YES